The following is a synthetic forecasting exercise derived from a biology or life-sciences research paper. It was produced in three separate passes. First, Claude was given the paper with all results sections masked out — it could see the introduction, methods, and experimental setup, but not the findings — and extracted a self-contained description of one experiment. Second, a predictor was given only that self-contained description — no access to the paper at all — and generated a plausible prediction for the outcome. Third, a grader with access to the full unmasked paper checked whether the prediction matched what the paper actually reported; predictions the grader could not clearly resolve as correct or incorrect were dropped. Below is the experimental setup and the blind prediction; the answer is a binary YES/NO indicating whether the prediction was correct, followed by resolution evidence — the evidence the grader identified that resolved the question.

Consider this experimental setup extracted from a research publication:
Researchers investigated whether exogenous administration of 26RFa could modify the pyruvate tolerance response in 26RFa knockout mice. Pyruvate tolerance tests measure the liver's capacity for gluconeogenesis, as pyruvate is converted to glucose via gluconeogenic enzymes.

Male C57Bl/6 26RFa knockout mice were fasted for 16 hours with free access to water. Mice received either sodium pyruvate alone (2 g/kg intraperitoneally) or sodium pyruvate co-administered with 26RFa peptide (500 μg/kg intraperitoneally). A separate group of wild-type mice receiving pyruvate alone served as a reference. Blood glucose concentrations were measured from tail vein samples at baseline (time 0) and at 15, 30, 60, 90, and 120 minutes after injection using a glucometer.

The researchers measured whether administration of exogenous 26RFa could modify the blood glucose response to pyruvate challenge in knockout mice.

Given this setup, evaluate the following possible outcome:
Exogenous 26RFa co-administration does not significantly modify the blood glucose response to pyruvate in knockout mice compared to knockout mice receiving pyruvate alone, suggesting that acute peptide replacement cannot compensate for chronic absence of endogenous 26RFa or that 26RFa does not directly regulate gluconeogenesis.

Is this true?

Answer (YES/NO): NO